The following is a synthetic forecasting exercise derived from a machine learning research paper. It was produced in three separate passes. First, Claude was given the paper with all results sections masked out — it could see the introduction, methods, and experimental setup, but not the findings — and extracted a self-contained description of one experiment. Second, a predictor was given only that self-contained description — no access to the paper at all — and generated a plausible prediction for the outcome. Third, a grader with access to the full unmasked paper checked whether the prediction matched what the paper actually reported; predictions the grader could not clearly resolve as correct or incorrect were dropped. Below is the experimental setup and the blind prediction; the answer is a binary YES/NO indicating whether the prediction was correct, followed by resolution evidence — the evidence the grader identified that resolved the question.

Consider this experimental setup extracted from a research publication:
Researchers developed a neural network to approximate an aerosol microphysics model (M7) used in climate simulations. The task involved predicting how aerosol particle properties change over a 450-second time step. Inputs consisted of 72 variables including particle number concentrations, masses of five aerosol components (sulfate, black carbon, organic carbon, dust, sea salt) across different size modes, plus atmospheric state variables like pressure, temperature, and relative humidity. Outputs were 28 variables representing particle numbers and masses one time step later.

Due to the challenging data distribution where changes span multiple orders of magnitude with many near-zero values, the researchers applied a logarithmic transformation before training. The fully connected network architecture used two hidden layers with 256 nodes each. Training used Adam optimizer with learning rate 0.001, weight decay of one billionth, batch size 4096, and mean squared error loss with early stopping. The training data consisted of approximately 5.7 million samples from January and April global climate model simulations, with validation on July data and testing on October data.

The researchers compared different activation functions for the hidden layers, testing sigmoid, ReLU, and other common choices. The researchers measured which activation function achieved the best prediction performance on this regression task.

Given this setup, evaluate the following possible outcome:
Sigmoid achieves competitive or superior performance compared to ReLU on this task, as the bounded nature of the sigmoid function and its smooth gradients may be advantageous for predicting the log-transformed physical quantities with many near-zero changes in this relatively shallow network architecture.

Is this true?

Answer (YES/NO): YES